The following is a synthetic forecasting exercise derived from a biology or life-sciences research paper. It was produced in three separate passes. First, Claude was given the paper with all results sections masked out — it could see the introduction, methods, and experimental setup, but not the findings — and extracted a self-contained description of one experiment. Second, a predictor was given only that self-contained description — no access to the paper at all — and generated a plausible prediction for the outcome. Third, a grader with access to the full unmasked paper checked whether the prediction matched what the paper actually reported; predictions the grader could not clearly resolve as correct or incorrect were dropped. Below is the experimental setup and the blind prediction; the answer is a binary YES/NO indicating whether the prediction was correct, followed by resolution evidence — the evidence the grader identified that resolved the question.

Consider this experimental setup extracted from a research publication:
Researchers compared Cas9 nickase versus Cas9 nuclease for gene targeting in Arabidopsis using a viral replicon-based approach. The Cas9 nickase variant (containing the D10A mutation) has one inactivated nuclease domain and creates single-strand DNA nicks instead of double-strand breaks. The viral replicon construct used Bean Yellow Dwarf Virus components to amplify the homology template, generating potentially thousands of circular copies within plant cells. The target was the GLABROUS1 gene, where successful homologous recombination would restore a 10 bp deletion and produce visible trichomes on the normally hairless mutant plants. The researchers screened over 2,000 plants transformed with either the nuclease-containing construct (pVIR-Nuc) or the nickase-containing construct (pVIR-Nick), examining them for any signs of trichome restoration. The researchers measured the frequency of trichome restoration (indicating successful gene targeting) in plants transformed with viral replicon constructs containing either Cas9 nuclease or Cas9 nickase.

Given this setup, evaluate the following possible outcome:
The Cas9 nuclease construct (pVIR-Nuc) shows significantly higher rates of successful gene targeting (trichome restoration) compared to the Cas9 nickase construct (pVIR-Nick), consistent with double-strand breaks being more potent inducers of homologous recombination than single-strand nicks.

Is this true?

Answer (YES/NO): NO